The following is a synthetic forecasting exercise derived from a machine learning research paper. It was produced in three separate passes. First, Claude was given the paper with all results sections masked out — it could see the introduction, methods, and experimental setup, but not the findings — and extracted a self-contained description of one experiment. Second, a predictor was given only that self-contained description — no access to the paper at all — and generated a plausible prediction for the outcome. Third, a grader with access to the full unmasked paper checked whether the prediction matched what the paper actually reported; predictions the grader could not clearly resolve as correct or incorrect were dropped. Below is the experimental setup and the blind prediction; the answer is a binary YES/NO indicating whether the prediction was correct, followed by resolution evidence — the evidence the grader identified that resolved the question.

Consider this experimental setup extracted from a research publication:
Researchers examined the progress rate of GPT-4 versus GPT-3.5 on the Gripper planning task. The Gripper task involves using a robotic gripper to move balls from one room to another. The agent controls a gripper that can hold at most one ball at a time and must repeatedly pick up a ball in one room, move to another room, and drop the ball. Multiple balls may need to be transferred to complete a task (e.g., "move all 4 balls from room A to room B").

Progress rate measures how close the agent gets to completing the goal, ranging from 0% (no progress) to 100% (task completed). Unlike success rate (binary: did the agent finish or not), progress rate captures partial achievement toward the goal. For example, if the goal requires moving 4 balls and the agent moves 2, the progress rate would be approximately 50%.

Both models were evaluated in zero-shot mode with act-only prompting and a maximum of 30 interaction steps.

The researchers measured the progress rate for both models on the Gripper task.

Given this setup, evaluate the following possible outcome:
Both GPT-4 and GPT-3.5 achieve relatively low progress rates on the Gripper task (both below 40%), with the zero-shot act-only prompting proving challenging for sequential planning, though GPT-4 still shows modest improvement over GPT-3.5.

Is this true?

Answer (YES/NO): NO